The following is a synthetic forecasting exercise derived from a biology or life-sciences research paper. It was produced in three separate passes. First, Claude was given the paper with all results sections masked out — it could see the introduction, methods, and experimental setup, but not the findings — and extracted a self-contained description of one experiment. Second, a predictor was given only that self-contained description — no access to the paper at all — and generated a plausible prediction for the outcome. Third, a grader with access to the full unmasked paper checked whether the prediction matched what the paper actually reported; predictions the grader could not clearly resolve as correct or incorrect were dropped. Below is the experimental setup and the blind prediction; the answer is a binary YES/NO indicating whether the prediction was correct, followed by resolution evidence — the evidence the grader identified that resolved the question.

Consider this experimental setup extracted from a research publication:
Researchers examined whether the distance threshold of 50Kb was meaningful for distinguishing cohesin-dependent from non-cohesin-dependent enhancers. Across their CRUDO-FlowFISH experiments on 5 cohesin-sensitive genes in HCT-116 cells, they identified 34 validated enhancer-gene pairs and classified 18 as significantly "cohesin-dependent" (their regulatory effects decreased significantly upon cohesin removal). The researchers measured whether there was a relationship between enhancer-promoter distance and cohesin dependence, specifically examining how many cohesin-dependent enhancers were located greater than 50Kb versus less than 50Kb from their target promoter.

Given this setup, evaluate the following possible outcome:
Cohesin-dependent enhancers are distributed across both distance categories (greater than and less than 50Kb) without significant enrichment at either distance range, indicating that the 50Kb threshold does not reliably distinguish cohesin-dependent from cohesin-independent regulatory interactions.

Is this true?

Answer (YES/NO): NO